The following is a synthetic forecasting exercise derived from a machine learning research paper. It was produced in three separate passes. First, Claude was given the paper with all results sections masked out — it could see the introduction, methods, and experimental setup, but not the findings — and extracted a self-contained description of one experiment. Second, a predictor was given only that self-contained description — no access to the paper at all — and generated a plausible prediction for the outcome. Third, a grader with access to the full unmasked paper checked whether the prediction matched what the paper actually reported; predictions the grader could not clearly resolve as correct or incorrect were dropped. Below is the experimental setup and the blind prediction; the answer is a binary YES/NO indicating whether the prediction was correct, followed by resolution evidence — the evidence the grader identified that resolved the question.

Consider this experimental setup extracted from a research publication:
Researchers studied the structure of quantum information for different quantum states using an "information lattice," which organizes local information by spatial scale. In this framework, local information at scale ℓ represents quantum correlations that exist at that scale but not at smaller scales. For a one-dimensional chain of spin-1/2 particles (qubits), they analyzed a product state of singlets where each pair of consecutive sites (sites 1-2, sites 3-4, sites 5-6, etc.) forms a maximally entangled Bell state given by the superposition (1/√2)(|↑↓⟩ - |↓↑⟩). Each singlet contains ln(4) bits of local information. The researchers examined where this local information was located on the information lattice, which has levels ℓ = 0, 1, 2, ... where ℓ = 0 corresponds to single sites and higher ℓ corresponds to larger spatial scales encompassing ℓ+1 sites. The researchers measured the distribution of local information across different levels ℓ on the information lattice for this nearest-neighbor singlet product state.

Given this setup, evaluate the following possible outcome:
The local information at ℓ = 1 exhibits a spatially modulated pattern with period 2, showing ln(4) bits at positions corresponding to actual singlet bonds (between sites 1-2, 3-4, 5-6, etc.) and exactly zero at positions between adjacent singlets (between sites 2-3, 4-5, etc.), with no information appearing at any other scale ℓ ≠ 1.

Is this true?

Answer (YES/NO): YES